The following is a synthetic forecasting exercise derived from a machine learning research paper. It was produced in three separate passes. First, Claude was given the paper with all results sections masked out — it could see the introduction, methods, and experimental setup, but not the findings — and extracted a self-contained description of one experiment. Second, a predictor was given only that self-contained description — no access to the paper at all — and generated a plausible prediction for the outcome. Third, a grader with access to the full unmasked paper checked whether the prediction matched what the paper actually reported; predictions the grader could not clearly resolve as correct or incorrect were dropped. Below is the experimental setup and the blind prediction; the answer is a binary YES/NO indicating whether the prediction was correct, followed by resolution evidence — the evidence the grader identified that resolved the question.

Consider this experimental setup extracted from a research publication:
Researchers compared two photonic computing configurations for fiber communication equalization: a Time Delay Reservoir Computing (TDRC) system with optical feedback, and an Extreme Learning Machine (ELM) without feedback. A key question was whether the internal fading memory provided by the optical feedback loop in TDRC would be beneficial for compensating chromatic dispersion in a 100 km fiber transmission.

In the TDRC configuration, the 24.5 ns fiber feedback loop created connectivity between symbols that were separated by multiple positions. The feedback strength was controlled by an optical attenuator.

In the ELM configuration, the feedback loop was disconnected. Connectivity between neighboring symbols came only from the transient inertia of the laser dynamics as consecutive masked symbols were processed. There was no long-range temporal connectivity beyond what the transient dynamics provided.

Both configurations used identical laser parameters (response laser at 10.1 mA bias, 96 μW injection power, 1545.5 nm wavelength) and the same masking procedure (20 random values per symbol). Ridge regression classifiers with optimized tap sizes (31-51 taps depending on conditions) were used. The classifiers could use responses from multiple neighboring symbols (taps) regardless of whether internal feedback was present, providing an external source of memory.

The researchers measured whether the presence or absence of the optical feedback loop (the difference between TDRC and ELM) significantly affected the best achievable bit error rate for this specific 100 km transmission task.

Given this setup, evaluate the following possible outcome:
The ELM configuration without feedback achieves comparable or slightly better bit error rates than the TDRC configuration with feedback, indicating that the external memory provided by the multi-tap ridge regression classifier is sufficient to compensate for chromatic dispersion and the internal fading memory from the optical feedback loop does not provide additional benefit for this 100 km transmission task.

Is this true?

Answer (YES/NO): NO